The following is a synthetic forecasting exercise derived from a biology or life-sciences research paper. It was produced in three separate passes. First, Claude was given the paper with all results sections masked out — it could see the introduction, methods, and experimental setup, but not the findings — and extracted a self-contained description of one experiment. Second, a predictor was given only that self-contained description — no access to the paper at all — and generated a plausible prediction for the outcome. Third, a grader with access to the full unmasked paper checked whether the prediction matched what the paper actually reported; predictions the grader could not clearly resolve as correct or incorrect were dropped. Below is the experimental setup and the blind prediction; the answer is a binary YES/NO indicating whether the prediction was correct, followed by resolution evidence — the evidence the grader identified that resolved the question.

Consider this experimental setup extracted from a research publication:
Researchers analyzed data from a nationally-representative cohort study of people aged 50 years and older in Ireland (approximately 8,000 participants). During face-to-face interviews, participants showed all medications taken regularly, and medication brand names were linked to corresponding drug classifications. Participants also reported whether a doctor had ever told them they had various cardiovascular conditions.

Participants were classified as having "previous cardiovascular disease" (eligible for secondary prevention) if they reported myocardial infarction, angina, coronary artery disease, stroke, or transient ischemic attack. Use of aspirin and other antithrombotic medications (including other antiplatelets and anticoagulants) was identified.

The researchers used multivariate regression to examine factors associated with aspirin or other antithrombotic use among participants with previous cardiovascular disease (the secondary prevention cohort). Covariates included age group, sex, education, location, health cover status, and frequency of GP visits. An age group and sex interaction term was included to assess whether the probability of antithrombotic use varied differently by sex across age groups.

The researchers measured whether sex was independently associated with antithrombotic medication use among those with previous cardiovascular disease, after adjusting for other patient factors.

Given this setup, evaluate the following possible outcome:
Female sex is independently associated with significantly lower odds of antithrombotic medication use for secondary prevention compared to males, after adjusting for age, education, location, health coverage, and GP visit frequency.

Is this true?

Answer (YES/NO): YES